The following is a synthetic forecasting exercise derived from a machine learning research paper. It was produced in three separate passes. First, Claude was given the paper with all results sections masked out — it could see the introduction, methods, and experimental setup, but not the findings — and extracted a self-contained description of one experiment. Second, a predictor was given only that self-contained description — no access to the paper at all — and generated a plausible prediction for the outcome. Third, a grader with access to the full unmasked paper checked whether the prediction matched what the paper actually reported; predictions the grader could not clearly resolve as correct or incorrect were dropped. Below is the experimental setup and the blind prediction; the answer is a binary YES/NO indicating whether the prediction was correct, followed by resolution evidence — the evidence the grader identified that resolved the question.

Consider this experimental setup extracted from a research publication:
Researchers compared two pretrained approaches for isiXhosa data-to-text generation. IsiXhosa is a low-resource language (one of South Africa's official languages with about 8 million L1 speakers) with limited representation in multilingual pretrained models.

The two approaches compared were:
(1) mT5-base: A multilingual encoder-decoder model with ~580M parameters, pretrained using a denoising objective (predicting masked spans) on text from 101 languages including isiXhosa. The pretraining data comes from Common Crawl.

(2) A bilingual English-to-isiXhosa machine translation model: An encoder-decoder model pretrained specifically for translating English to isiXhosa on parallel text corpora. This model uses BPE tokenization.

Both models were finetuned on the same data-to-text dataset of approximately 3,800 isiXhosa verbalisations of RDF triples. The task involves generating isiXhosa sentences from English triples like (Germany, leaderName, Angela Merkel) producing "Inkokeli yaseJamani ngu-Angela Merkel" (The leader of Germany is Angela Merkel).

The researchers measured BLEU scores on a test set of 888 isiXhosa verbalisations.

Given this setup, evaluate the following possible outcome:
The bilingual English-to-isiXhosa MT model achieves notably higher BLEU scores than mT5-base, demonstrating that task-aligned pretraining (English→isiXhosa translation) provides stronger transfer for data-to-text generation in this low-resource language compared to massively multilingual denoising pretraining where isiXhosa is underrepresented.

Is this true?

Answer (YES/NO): YES